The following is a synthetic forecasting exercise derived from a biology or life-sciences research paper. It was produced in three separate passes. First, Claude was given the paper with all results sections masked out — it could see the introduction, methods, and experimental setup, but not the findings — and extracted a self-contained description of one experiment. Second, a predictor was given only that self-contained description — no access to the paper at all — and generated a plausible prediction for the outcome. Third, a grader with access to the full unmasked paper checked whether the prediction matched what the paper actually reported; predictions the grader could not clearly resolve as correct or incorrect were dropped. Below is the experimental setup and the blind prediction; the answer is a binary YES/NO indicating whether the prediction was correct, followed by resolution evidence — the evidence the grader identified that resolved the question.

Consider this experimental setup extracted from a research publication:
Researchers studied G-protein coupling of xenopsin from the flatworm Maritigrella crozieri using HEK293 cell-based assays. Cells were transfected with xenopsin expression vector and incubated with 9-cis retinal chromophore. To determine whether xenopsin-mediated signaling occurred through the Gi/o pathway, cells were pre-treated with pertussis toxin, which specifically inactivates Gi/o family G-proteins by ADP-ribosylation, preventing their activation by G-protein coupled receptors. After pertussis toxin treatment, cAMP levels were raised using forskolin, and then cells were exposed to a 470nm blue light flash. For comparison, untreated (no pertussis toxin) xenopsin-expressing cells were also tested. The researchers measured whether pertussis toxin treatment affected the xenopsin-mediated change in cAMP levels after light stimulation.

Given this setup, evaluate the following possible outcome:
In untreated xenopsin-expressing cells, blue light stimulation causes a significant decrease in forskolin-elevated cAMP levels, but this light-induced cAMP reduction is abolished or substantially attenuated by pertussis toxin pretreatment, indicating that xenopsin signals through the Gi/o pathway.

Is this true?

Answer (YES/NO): YES